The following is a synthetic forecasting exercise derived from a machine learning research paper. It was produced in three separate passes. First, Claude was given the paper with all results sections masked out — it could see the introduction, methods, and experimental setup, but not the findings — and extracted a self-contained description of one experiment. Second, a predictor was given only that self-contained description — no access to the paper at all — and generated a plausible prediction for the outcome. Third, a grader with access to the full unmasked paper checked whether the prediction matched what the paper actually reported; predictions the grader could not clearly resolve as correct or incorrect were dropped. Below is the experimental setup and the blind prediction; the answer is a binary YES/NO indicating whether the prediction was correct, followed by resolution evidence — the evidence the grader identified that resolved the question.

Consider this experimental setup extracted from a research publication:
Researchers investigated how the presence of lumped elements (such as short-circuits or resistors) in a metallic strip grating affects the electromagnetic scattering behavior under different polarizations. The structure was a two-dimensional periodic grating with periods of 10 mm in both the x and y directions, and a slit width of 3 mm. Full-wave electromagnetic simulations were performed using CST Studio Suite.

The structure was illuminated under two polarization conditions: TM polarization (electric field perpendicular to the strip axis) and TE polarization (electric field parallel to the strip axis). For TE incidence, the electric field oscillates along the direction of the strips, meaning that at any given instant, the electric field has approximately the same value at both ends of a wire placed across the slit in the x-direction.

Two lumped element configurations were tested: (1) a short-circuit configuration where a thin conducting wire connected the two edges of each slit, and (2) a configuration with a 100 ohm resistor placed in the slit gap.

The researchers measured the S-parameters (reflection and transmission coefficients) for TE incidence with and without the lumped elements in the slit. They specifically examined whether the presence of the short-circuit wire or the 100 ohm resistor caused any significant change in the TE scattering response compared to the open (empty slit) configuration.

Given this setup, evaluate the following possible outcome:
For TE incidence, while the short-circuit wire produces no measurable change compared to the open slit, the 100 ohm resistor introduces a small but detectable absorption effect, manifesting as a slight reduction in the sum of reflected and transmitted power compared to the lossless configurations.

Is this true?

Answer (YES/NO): NO